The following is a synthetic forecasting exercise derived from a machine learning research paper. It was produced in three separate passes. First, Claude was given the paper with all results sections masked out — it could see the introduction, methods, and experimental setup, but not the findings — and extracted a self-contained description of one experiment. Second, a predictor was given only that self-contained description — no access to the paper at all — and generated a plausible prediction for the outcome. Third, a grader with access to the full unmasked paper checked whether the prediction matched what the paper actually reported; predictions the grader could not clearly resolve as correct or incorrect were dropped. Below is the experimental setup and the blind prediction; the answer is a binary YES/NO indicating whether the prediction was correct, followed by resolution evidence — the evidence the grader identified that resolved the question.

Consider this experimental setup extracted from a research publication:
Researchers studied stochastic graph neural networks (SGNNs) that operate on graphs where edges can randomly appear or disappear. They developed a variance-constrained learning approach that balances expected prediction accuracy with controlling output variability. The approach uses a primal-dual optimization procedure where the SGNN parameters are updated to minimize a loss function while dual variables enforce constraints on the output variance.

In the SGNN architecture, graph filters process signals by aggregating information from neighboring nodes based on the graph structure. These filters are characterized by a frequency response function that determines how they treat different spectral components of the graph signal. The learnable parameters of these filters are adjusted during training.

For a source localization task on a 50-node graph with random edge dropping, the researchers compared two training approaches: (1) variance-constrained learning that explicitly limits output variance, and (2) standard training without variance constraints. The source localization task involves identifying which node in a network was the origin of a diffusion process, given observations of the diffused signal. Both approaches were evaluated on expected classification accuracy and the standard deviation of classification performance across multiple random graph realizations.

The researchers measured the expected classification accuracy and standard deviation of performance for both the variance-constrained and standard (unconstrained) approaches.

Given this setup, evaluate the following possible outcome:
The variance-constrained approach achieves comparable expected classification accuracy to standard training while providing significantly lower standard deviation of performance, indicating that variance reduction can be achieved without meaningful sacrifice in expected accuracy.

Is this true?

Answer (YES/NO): YES